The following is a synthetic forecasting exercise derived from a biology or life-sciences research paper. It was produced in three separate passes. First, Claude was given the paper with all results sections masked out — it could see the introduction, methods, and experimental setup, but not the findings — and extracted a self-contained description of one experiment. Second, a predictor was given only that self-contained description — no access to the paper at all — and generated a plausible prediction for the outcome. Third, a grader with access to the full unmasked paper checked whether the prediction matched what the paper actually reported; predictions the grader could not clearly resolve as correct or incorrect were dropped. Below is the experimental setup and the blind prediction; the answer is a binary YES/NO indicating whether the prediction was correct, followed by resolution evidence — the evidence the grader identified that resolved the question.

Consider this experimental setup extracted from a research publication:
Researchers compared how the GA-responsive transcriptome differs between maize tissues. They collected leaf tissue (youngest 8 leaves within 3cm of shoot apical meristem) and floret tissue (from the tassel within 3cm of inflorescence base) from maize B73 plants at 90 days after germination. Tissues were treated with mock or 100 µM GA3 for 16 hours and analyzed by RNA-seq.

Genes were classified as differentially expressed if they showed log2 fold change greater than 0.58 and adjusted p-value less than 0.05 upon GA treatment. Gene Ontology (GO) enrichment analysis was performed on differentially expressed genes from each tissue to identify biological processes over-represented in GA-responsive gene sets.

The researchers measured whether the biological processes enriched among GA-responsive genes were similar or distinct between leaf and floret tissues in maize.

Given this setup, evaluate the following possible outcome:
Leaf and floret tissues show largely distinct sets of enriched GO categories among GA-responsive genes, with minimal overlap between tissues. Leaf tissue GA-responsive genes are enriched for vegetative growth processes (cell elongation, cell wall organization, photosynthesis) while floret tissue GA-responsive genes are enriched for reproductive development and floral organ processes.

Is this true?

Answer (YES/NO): NO